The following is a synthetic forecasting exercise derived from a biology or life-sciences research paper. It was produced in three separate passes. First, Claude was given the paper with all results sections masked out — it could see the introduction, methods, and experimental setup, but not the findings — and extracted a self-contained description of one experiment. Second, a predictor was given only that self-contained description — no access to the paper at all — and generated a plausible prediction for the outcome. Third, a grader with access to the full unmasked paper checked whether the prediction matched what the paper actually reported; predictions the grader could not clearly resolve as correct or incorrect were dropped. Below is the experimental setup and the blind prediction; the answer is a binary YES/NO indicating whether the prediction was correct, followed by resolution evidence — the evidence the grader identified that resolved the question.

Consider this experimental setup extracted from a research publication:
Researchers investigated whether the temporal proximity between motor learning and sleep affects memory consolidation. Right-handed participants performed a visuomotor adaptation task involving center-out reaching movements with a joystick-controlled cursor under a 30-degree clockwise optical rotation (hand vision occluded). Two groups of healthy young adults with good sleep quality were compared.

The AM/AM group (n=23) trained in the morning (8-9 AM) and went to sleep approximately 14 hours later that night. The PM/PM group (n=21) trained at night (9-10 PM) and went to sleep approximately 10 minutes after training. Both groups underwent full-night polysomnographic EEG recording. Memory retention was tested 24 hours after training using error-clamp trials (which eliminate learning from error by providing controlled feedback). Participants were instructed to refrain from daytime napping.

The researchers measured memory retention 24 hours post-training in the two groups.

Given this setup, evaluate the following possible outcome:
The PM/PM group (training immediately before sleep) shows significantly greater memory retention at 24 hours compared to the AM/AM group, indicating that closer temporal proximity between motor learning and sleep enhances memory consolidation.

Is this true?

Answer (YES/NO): YES